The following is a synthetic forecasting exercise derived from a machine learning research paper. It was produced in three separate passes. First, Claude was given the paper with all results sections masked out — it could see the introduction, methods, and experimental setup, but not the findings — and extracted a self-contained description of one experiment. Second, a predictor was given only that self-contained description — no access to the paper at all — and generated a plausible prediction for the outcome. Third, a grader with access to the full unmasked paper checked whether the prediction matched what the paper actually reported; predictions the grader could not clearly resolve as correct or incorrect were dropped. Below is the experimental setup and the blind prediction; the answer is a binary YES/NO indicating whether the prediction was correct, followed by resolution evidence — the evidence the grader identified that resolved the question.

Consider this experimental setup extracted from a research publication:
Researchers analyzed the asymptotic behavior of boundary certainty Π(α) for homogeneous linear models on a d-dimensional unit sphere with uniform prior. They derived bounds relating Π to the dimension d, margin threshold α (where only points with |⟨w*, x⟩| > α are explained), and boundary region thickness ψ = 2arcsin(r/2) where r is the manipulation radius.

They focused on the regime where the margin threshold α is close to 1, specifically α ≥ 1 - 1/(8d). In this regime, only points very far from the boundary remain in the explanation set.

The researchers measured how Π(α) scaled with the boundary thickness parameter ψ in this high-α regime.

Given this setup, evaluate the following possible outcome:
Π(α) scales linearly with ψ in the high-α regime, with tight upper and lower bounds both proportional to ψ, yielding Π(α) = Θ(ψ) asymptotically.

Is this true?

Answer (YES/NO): NO